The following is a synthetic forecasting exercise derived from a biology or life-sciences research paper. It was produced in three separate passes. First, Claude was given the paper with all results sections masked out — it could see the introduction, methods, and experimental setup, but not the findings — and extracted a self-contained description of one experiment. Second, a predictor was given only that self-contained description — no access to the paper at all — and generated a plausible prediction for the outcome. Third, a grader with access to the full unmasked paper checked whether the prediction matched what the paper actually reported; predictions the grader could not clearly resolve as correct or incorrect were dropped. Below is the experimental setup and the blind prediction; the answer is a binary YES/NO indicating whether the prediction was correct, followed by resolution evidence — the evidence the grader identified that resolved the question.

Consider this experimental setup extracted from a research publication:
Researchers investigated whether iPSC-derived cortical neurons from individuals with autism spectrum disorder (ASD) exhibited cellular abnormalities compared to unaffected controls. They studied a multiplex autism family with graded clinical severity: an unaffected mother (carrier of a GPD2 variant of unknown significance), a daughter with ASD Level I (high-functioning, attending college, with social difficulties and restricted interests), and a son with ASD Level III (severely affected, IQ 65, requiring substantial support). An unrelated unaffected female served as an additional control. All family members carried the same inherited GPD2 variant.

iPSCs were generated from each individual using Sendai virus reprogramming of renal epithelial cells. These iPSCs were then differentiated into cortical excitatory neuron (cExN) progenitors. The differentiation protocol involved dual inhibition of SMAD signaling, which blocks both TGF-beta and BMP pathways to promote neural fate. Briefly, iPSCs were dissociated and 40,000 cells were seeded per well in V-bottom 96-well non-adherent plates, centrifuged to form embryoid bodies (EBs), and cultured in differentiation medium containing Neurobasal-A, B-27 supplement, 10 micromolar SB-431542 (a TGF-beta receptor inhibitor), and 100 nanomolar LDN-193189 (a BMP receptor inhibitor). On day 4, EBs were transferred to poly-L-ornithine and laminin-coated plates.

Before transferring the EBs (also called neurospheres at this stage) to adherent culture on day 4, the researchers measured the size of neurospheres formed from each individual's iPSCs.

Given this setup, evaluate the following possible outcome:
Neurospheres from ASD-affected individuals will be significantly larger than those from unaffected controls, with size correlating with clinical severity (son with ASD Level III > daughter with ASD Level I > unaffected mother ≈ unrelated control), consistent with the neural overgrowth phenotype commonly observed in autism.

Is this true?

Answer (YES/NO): NO